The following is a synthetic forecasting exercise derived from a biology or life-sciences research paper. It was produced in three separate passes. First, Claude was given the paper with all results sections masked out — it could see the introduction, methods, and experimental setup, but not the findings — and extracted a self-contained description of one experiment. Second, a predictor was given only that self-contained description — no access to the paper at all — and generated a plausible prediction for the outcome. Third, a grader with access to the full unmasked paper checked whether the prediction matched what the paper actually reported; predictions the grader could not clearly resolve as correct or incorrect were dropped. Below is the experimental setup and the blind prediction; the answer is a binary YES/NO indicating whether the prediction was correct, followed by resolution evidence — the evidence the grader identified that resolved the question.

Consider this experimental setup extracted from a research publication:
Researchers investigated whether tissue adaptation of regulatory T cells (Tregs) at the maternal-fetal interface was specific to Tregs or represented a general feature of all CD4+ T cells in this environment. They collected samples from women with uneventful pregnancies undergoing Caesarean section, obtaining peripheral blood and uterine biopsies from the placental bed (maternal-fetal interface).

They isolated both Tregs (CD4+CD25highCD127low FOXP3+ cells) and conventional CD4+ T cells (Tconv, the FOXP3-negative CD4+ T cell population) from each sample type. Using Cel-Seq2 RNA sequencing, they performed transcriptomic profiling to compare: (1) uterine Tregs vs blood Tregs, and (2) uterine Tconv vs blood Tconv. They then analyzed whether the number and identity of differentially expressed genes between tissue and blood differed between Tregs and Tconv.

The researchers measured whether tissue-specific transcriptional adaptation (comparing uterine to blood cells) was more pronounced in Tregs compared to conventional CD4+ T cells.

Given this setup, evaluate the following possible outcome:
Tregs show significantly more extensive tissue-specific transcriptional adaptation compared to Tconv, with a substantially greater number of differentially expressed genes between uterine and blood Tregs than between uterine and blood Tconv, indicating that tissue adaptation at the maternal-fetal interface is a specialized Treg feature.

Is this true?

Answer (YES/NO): NO